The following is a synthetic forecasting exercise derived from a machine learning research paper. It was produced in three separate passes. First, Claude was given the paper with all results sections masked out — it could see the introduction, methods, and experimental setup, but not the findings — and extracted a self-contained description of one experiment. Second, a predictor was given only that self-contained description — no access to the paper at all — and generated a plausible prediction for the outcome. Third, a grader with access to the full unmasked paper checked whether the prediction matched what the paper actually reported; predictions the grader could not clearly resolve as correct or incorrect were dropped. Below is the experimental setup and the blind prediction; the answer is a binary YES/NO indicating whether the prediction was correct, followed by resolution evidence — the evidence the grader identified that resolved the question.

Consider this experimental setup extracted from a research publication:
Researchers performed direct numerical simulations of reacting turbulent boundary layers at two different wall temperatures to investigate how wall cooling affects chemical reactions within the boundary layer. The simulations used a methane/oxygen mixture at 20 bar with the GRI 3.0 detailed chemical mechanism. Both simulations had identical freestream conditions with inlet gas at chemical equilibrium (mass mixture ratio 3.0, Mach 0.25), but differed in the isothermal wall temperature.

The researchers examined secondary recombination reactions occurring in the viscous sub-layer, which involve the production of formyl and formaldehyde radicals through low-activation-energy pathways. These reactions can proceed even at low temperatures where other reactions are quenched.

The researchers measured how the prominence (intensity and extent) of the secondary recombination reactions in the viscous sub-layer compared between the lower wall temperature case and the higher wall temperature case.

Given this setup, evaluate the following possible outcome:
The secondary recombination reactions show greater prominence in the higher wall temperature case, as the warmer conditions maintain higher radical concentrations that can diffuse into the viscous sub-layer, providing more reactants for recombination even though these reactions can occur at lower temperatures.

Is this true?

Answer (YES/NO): NO